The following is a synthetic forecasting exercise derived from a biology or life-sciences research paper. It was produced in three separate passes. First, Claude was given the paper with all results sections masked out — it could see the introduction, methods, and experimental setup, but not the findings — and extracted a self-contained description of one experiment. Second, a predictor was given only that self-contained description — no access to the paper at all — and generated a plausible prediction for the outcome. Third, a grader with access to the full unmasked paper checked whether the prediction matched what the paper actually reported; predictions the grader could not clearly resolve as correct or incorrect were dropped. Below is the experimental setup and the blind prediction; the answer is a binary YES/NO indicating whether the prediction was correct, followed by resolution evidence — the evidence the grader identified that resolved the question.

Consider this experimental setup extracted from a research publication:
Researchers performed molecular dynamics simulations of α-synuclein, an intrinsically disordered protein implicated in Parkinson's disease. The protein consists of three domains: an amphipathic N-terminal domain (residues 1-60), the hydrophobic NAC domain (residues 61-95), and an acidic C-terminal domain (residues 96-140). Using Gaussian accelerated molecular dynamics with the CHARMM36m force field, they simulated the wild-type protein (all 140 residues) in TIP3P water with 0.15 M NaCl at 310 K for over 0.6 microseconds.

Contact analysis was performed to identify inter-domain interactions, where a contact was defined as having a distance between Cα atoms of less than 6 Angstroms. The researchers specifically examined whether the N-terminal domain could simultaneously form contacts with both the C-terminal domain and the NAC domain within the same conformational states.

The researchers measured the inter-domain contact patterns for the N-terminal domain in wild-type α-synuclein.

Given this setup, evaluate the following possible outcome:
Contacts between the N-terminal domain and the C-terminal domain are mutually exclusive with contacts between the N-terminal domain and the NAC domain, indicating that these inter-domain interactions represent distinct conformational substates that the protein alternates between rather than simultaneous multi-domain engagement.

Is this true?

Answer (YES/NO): NO